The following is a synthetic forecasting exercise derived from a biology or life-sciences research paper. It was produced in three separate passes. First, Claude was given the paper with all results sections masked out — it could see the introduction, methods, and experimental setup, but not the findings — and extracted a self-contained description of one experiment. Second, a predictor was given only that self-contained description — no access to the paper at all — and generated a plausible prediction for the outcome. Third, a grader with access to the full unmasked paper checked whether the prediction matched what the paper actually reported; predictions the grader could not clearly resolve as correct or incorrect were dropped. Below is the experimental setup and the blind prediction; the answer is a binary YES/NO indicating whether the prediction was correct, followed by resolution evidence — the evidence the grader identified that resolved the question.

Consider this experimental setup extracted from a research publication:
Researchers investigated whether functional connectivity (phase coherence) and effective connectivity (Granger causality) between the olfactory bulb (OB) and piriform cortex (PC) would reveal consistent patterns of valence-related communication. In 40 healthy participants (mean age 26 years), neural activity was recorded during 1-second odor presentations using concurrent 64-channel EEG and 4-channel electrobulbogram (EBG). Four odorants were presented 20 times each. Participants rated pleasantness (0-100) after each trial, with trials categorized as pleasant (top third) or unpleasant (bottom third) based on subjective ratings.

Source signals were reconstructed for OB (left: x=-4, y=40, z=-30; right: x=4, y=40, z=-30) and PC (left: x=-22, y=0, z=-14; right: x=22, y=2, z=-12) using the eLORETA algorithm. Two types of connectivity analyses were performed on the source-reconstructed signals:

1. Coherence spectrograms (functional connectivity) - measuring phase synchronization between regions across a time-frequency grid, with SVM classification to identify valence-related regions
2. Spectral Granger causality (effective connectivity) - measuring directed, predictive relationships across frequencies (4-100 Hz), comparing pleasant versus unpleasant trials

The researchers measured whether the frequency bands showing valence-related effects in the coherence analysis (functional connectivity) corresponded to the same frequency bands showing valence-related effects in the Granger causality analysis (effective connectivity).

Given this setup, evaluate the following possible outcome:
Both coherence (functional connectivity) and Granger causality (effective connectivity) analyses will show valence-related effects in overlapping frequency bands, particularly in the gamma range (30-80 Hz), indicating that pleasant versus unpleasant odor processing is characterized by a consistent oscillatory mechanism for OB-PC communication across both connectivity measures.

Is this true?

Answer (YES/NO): YES